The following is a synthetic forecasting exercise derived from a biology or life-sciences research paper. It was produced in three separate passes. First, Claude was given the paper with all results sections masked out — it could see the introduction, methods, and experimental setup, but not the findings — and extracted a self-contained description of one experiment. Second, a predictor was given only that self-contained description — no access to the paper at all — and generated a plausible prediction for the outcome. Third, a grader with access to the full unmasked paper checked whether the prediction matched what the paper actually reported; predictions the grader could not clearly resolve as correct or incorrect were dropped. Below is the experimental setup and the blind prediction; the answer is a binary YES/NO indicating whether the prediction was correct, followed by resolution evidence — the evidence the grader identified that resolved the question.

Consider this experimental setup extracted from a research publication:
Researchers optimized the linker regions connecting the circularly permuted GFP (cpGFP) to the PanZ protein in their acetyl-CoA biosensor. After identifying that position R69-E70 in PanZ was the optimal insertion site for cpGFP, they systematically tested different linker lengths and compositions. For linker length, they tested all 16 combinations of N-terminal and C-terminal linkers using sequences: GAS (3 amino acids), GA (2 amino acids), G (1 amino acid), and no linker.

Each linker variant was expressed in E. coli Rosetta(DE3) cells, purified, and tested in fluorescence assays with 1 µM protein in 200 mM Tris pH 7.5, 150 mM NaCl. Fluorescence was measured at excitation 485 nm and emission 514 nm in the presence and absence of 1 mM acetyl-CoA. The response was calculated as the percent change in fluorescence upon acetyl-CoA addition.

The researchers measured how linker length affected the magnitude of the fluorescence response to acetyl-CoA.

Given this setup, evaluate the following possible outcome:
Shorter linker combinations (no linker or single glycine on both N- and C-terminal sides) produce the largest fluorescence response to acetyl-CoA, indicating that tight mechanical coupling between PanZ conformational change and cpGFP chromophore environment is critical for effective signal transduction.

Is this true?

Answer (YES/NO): NO